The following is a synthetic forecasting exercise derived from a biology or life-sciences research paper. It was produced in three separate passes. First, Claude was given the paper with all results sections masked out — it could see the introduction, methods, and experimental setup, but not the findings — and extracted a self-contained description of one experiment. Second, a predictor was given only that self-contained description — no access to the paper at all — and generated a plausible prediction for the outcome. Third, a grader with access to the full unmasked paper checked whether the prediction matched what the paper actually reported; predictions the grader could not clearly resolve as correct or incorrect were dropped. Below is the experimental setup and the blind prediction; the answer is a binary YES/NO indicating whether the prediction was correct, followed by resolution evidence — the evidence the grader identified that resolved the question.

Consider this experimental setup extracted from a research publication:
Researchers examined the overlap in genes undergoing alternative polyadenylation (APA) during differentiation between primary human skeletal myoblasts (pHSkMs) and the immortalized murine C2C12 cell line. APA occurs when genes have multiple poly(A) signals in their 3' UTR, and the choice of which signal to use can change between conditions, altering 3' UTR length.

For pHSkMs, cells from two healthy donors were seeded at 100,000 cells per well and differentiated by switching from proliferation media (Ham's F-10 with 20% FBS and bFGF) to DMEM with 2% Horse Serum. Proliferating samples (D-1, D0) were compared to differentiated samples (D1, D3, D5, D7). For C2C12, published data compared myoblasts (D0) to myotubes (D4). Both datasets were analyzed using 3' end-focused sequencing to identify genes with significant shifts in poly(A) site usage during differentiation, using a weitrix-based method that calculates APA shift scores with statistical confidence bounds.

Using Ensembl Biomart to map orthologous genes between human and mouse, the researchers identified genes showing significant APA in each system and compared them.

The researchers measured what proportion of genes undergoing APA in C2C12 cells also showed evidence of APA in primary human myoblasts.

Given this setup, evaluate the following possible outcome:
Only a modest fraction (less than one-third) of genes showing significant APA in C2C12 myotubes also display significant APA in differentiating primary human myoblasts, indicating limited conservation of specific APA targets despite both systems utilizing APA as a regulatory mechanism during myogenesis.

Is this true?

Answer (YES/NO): YES